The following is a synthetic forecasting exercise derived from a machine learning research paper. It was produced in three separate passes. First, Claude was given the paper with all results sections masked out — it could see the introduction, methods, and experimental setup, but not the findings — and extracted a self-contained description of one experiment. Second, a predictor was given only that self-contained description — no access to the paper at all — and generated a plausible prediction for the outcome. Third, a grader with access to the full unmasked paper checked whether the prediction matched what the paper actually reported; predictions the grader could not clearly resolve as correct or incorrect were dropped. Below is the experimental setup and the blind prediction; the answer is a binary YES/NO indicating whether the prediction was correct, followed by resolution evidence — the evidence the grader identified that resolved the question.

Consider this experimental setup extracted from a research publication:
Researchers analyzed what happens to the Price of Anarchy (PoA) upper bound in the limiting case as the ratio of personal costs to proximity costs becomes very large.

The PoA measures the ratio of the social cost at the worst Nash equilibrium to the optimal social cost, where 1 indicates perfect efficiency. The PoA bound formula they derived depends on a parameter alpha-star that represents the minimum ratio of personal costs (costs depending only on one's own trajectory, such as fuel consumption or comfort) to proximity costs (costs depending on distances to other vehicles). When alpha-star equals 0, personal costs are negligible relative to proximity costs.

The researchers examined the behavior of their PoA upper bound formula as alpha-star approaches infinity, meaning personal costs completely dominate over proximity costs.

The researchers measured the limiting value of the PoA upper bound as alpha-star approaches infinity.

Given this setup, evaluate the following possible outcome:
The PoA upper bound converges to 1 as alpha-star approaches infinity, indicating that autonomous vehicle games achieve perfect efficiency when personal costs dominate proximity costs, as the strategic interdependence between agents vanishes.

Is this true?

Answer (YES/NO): YES